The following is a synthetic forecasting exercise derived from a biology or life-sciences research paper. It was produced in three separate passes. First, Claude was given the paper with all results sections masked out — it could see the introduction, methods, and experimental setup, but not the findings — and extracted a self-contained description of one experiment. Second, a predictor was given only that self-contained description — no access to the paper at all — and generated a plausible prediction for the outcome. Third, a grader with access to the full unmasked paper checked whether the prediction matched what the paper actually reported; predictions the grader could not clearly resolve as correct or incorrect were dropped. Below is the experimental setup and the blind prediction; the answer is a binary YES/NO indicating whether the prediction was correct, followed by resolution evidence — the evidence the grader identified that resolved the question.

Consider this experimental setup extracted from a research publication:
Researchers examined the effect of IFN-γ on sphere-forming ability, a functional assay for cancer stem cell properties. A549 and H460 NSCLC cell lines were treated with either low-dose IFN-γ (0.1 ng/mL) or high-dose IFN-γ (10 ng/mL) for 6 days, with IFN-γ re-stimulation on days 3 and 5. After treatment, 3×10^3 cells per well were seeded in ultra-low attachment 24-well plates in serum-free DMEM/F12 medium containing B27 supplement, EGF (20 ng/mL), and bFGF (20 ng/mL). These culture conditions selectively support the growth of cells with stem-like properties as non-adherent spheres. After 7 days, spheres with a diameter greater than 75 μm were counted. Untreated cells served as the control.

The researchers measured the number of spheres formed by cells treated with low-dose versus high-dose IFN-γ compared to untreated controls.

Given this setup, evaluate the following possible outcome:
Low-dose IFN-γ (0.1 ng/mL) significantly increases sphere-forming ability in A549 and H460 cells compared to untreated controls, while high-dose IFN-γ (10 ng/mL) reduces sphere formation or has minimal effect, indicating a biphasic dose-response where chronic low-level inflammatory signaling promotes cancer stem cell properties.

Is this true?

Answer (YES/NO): YES